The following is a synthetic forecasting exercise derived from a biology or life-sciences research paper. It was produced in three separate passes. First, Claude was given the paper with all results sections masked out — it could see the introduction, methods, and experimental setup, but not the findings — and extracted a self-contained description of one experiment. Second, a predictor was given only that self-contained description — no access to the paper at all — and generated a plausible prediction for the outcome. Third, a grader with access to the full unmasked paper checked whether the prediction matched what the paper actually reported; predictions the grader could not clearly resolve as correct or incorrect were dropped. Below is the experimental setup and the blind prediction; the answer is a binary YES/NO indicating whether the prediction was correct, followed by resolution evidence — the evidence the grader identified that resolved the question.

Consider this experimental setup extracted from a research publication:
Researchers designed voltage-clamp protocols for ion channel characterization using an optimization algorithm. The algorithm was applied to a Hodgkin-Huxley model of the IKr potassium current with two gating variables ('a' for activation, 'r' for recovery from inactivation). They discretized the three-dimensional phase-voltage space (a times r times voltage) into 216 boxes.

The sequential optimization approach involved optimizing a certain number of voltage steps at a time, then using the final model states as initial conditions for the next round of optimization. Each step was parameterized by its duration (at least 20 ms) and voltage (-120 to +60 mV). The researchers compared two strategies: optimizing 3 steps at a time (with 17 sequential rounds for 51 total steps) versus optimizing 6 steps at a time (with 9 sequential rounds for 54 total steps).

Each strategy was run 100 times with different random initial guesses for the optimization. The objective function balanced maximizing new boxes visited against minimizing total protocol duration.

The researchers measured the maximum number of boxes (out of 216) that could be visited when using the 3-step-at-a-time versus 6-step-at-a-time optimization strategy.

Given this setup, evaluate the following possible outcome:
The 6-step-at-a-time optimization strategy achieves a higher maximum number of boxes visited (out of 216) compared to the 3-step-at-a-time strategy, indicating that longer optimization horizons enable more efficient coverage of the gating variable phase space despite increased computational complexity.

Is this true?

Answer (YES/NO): NO